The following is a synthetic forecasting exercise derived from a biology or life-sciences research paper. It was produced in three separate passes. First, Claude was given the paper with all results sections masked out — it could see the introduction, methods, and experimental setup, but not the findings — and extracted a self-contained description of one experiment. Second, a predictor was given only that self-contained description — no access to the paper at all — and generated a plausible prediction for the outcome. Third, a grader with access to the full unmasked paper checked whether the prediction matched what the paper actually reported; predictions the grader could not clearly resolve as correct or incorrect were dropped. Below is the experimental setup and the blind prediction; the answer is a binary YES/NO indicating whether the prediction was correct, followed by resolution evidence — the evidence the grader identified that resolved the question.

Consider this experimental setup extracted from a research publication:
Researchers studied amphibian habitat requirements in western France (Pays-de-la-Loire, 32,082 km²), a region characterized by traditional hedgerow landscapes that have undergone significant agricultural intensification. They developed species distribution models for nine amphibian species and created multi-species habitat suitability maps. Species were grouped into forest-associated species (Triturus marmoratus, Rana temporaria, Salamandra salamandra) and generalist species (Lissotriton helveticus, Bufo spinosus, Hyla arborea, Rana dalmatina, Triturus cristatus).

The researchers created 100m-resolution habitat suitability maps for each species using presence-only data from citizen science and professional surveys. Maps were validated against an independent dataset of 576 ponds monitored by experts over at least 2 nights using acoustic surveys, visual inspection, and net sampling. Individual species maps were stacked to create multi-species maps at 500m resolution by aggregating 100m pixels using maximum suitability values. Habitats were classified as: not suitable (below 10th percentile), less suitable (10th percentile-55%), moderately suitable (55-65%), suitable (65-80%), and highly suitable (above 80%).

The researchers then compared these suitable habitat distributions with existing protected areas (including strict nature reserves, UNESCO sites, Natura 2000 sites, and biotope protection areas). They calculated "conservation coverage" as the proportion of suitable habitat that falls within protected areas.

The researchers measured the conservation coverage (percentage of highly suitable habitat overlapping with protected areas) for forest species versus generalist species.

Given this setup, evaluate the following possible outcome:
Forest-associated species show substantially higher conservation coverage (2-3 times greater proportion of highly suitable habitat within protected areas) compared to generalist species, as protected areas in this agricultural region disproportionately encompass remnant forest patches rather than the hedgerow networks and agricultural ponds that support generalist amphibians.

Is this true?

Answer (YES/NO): YES